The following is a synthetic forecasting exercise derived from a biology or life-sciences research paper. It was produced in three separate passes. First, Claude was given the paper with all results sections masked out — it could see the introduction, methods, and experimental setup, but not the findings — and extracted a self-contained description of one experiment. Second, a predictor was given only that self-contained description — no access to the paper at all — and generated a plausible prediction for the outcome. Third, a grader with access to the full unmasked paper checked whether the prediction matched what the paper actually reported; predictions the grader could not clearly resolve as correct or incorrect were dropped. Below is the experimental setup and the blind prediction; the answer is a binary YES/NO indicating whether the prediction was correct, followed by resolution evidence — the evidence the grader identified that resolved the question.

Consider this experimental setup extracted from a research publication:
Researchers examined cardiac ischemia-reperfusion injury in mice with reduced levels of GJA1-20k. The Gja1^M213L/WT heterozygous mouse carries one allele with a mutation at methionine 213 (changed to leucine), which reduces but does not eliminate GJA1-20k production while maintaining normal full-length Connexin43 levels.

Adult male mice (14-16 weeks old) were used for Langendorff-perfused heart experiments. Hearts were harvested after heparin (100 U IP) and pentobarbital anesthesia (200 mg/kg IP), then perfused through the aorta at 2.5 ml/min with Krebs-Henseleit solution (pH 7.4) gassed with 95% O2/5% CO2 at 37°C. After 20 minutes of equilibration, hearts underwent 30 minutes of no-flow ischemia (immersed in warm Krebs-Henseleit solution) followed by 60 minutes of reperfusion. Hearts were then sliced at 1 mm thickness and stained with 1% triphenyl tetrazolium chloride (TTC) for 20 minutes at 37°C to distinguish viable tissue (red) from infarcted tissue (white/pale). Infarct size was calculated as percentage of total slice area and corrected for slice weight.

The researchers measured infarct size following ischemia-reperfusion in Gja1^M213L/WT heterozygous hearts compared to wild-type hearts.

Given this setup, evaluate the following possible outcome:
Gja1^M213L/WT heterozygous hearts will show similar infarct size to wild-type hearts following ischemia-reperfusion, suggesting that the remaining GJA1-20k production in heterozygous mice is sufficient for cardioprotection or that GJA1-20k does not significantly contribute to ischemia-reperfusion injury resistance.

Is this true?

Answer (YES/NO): NO